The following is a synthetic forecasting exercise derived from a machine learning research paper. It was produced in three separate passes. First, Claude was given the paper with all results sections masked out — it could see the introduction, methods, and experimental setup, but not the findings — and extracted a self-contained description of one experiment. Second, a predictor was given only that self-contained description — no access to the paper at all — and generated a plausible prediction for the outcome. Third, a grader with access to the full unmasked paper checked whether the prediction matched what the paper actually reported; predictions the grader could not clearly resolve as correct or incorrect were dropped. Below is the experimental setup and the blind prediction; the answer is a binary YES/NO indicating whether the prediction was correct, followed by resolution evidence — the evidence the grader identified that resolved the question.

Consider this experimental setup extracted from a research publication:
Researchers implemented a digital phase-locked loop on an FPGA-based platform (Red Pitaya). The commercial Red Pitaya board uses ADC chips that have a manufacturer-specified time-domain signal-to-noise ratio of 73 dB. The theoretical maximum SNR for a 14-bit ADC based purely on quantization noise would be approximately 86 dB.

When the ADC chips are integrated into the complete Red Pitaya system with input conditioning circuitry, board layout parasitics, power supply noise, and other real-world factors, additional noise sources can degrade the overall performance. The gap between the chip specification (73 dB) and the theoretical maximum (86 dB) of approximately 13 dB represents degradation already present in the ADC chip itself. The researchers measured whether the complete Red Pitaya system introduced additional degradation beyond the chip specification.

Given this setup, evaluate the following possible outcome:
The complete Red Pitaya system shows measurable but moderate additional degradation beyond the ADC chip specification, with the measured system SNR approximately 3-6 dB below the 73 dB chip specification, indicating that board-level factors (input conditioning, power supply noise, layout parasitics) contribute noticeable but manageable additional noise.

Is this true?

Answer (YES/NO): NO